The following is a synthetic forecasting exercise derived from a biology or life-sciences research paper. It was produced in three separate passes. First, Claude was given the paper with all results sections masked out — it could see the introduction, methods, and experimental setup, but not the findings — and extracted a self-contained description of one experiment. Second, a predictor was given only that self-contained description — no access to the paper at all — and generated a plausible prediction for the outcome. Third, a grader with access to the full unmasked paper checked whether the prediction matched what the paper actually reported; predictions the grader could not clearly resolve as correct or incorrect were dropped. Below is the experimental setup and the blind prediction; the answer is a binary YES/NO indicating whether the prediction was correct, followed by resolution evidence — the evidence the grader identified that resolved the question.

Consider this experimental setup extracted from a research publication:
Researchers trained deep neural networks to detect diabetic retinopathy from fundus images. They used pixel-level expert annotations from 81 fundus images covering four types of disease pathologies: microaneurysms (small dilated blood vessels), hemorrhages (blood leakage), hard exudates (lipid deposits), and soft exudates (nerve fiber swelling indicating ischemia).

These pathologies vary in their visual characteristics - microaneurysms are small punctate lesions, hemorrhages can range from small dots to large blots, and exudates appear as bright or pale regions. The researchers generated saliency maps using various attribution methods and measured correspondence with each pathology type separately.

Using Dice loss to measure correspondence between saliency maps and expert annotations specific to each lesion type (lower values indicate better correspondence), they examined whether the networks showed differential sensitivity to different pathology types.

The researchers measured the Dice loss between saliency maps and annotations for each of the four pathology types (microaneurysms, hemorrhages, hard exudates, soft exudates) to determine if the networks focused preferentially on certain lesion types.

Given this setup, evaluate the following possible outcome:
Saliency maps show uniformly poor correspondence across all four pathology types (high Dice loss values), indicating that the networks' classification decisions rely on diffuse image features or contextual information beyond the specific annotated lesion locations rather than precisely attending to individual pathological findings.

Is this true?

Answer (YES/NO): NO